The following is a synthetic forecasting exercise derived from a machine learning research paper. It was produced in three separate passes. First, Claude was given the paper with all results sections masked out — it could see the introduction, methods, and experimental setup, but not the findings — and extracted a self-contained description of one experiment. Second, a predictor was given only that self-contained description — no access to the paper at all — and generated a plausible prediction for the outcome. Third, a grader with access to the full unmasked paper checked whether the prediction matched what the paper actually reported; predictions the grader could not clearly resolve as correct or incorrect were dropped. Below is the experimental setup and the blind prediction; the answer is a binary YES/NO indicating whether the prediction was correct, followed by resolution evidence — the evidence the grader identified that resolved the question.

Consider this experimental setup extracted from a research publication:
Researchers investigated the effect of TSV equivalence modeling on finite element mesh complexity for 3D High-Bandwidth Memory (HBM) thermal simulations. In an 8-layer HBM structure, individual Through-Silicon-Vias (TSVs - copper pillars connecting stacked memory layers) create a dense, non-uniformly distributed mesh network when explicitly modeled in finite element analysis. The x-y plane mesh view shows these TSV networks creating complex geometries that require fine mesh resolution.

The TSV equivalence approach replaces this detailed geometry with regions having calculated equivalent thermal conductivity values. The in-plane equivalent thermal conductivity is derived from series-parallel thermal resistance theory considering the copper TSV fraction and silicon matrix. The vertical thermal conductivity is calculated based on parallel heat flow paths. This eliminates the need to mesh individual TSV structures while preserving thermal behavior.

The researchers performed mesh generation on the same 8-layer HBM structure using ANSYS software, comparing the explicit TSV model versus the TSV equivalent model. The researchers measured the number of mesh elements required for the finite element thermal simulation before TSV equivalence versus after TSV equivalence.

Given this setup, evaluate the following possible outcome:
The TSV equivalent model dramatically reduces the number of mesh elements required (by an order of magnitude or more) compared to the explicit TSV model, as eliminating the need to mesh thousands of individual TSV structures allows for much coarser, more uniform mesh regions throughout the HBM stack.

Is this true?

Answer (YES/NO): YES